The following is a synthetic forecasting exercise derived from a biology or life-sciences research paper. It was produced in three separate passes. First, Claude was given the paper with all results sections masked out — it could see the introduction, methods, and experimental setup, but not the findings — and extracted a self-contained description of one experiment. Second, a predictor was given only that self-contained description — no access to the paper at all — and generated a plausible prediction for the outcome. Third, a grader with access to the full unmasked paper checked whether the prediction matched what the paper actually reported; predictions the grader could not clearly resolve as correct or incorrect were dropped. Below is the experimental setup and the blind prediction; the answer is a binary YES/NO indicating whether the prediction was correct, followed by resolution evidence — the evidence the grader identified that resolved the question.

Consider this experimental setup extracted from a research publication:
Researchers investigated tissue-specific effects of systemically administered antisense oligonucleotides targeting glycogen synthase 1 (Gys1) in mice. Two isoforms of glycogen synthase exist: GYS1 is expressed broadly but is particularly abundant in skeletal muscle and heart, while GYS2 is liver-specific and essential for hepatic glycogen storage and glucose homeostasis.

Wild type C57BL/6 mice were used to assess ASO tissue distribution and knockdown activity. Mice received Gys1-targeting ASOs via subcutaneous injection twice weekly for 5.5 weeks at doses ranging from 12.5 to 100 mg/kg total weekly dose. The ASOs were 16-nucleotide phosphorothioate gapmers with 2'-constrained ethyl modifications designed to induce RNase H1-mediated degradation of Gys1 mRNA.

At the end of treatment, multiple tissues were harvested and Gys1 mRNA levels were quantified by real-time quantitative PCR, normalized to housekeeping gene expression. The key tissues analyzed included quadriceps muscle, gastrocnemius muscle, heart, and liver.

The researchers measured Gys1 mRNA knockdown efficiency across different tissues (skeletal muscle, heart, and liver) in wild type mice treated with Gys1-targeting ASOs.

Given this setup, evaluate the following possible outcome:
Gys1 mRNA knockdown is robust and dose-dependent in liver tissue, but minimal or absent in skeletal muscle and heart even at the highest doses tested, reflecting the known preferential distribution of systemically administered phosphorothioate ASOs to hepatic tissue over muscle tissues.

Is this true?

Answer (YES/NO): NO